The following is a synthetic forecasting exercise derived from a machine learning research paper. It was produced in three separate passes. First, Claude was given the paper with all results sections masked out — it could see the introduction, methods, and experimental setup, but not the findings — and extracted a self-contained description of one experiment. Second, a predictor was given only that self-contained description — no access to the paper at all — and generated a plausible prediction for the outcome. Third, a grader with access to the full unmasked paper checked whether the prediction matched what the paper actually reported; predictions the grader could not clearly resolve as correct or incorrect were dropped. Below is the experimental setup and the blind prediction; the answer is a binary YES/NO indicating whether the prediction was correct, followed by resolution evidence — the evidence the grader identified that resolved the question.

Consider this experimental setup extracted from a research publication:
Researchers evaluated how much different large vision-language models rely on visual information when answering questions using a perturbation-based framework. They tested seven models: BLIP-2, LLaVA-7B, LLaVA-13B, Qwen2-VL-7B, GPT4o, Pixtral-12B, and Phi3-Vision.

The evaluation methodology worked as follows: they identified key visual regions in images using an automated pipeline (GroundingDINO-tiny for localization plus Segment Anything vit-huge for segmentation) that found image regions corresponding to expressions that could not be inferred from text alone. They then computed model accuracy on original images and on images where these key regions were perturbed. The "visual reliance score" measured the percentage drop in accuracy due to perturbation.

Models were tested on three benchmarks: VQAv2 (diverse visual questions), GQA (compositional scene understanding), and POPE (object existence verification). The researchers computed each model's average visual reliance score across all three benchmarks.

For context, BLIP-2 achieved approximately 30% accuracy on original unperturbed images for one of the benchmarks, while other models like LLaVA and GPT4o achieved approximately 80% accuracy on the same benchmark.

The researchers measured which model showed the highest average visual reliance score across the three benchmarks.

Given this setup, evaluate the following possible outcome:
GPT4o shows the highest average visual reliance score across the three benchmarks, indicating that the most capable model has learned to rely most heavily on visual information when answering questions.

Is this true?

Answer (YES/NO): YES